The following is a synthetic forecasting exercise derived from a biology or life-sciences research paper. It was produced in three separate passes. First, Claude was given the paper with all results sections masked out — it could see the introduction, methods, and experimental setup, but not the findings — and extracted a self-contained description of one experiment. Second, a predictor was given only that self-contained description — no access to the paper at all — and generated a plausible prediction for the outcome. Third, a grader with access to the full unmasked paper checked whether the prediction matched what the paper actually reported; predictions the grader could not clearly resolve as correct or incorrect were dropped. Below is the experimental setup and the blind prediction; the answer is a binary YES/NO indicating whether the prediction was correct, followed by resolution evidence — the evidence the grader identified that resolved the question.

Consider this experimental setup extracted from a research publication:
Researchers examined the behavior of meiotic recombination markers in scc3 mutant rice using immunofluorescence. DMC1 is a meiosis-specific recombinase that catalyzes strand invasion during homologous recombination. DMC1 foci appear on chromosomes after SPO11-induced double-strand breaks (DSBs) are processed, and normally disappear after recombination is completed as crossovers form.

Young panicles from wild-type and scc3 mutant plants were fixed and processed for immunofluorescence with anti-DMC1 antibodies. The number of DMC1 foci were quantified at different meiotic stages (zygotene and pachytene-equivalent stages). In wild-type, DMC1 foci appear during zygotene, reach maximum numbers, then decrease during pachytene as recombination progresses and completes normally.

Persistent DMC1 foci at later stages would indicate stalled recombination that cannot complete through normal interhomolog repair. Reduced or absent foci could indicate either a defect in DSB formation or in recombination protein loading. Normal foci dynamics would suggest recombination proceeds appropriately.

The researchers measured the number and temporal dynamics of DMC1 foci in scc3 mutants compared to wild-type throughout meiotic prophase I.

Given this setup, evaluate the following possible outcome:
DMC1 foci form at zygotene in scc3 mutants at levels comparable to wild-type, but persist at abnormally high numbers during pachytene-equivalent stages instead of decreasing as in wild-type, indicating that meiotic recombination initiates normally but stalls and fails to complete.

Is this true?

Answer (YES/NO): NO